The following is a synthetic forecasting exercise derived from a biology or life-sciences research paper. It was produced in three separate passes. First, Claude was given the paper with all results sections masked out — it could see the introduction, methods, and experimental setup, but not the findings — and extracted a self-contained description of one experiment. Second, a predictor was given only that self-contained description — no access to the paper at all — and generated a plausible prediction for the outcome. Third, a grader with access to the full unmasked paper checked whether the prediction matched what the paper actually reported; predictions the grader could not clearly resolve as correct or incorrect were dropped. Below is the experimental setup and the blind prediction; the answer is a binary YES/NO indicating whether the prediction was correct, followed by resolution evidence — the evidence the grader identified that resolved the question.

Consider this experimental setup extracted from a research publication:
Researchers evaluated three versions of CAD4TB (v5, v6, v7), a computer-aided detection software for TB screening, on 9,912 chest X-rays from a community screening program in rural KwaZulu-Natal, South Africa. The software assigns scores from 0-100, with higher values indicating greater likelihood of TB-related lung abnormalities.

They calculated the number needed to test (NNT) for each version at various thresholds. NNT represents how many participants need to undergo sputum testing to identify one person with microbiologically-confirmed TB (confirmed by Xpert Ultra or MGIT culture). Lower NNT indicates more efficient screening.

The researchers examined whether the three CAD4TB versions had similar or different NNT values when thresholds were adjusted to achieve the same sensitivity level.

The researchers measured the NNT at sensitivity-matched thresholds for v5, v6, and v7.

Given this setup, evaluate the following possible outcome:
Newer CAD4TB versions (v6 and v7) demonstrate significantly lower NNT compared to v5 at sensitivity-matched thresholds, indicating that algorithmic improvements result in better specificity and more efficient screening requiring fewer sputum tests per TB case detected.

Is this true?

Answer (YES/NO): NO